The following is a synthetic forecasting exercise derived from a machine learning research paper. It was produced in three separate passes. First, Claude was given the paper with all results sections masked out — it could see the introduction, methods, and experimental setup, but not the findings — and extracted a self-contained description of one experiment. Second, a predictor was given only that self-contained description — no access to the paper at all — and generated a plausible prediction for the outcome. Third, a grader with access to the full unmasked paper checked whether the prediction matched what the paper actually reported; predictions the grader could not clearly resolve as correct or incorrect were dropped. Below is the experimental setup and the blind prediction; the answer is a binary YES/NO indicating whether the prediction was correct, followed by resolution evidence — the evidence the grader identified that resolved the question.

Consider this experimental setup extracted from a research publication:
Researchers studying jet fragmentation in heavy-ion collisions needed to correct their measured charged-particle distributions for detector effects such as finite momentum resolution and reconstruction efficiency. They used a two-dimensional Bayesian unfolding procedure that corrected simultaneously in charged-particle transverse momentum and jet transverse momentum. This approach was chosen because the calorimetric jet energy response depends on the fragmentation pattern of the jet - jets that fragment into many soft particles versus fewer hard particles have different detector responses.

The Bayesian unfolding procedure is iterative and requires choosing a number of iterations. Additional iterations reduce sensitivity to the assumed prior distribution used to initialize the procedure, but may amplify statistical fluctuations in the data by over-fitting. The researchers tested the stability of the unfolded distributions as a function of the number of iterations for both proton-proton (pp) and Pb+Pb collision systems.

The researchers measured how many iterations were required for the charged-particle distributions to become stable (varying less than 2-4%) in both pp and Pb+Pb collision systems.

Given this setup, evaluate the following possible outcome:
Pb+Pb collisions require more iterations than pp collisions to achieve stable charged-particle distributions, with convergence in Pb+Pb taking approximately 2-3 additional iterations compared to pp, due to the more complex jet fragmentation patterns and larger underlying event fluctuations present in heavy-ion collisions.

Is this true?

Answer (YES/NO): NO